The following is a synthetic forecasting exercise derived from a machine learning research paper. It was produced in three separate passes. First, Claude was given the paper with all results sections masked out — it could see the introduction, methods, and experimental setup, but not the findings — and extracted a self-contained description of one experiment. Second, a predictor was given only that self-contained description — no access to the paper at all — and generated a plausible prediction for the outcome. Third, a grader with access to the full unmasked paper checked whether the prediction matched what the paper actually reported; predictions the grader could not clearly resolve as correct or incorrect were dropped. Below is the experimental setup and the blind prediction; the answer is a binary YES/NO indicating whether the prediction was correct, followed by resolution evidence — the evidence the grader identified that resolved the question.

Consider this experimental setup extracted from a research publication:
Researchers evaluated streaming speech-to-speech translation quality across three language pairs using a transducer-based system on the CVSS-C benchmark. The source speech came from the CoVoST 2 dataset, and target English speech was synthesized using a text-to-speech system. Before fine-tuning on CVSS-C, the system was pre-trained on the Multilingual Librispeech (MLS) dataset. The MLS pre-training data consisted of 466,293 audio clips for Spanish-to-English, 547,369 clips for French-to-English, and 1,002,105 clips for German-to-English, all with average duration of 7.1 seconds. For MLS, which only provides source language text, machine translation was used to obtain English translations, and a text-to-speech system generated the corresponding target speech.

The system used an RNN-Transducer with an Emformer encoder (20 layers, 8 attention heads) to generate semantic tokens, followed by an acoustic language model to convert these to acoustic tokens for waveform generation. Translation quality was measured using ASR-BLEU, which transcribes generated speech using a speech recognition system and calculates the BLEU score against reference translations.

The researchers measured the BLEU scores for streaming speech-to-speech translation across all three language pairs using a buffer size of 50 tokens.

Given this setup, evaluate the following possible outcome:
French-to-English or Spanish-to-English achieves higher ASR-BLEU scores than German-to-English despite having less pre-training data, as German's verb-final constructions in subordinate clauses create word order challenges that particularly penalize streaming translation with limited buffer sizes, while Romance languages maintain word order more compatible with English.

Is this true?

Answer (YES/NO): YES